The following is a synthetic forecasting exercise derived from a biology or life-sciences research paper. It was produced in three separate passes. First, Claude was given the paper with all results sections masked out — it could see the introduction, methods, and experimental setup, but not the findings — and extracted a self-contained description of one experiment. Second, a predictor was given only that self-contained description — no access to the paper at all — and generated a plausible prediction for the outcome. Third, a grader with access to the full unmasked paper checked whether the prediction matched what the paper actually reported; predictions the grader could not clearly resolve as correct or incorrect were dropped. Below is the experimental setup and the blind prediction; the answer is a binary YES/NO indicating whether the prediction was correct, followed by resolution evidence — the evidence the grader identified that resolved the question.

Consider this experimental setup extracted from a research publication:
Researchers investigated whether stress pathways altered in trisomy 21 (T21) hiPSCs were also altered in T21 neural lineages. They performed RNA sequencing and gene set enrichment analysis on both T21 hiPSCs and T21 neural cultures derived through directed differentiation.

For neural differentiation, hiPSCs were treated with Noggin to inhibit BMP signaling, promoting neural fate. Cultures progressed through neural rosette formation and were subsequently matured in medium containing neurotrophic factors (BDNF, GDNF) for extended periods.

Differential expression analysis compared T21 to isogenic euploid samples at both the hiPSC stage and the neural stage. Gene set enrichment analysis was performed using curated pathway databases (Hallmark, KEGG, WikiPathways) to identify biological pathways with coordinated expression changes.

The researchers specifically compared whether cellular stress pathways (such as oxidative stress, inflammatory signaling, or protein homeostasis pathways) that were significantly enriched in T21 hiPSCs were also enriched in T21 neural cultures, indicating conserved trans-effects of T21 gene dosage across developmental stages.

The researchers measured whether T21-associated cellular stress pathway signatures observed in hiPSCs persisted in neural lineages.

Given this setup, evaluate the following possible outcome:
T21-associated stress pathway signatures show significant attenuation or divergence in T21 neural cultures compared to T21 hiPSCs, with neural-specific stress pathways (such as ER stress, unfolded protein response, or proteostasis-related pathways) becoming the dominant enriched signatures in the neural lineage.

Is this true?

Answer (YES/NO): NO